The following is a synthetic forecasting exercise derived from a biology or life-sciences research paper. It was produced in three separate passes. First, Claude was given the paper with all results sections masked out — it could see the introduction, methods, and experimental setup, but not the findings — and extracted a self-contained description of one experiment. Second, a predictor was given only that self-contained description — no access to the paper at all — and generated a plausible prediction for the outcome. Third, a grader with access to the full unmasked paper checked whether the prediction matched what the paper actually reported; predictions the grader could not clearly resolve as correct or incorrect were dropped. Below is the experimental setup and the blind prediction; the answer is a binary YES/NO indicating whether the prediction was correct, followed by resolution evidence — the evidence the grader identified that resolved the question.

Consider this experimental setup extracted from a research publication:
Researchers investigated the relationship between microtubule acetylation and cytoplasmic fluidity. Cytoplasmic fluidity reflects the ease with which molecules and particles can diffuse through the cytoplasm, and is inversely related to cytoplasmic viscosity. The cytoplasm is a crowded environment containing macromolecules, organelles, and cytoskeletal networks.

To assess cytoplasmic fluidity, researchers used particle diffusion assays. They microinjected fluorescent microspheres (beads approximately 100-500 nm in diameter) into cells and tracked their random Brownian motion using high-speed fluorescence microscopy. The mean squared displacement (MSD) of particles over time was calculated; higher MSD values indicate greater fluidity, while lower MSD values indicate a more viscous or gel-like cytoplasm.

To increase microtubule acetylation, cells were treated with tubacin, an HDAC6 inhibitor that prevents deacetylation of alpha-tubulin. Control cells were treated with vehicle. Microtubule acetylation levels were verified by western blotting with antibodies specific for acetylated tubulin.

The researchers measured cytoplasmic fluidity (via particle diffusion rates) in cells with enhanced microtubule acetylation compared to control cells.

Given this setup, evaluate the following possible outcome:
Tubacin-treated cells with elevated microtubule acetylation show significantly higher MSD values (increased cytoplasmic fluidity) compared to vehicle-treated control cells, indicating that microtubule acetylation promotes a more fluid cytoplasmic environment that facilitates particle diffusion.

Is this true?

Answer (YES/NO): NO